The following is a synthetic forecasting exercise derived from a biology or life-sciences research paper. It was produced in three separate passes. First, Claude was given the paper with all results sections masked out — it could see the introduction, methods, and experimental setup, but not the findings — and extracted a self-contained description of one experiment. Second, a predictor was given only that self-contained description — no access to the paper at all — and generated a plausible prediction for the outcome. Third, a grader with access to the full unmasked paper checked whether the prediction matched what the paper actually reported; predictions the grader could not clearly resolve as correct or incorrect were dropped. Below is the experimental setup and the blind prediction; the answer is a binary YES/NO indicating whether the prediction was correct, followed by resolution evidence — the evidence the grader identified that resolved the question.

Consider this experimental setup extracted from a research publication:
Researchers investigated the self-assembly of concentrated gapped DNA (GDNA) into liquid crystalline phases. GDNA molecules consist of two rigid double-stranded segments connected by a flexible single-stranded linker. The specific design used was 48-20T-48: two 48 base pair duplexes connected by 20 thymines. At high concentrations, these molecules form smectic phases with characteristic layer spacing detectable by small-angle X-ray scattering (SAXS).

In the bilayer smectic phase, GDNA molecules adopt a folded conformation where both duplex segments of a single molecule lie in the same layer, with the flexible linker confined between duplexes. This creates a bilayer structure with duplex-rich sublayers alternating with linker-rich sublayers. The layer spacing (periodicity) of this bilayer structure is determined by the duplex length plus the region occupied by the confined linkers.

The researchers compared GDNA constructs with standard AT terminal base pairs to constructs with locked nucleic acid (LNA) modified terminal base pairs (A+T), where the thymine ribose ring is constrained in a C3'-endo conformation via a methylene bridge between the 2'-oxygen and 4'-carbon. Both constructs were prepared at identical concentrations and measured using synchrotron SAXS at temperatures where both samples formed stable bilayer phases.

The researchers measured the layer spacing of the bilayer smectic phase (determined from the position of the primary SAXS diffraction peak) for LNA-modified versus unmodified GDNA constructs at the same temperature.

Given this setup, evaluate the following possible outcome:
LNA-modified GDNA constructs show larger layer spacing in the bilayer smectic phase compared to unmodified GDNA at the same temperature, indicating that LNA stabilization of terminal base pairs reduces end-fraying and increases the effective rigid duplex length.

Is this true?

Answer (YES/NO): NO